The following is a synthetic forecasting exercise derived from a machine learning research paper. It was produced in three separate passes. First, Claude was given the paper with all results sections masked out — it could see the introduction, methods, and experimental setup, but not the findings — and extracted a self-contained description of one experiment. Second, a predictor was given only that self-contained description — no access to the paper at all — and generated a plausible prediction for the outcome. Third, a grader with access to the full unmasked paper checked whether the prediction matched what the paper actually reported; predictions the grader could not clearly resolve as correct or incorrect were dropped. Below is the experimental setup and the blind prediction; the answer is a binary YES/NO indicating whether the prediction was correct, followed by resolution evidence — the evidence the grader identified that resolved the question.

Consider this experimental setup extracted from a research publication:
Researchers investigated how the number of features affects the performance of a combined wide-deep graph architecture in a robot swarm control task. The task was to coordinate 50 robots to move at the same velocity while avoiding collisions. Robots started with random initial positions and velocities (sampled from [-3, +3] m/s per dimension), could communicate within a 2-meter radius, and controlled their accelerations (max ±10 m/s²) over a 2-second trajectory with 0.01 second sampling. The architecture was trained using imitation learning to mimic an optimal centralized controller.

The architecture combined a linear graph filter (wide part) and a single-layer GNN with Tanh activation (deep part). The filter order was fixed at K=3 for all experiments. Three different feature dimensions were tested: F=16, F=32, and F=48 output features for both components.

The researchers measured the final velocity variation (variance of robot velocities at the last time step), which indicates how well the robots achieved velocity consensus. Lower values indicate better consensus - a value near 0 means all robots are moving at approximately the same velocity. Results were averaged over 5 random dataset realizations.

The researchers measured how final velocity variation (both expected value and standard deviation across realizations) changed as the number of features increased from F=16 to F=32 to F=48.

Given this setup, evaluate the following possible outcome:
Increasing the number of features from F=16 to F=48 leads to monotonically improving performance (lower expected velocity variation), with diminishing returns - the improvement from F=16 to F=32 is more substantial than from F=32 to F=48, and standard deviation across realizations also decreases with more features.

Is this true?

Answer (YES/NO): NO